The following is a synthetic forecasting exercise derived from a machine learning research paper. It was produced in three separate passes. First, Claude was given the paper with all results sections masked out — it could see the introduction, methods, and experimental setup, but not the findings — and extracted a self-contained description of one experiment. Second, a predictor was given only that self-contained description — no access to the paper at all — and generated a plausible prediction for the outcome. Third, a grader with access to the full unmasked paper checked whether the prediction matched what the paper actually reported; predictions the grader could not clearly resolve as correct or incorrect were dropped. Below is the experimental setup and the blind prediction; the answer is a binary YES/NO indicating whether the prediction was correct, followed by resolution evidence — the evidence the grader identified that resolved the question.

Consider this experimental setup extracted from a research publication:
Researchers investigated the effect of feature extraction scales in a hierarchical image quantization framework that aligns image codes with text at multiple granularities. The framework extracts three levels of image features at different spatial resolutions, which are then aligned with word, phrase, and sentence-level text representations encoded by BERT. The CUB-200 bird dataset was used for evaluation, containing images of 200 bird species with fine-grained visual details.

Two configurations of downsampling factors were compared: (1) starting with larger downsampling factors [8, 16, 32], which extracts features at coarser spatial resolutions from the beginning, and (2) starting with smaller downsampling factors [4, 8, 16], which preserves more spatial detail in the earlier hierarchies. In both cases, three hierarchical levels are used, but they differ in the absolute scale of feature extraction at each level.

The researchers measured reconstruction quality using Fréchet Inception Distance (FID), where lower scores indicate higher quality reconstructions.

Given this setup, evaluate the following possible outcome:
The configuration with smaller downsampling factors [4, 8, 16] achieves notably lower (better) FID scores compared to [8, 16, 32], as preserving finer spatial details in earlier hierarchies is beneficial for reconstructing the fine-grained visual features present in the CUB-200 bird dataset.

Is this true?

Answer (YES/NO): YES